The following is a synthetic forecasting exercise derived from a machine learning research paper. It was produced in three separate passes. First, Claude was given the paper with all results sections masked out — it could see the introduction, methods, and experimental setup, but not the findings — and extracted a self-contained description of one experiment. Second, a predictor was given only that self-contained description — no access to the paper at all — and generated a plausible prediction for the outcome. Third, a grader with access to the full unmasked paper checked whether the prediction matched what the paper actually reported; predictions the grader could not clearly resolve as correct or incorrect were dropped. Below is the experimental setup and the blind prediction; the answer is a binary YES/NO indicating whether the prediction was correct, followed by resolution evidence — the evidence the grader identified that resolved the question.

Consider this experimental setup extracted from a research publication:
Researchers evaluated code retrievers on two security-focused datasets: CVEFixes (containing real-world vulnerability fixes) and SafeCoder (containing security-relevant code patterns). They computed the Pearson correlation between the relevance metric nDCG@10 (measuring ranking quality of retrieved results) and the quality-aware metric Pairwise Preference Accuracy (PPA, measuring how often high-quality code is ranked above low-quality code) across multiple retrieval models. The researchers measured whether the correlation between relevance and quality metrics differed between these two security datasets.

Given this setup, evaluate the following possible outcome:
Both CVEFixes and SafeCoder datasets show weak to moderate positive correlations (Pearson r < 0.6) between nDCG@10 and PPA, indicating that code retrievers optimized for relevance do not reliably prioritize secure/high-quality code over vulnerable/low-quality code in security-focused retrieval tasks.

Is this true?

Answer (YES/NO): NO